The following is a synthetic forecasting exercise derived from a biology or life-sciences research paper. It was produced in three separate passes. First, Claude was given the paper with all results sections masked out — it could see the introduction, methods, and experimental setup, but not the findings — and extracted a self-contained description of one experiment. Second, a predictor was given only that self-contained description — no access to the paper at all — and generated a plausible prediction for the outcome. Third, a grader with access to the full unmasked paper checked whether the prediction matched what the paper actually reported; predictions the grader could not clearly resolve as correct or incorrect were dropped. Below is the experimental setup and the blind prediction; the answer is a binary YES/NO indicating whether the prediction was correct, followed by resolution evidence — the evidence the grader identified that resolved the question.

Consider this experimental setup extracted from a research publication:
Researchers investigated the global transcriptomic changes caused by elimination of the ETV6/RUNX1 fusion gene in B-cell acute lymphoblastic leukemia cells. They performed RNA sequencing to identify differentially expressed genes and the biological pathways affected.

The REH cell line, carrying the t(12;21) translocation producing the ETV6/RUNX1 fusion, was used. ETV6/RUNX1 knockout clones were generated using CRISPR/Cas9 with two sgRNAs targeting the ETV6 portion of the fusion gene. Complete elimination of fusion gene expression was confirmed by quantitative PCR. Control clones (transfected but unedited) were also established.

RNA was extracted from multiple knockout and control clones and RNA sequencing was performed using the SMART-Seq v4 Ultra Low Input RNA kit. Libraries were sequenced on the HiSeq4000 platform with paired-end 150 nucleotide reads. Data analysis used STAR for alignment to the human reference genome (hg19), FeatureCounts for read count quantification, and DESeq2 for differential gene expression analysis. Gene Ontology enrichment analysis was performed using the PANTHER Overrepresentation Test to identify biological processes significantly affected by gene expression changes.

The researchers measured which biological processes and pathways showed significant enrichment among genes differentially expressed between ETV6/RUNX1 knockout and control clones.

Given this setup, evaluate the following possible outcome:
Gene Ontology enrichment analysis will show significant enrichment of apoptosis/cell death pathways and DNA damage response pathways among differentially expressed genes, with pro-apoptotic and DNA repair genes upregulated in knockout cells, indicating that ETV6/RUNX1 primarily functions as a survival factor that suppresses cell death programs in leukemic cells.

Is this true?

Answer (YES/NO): NO